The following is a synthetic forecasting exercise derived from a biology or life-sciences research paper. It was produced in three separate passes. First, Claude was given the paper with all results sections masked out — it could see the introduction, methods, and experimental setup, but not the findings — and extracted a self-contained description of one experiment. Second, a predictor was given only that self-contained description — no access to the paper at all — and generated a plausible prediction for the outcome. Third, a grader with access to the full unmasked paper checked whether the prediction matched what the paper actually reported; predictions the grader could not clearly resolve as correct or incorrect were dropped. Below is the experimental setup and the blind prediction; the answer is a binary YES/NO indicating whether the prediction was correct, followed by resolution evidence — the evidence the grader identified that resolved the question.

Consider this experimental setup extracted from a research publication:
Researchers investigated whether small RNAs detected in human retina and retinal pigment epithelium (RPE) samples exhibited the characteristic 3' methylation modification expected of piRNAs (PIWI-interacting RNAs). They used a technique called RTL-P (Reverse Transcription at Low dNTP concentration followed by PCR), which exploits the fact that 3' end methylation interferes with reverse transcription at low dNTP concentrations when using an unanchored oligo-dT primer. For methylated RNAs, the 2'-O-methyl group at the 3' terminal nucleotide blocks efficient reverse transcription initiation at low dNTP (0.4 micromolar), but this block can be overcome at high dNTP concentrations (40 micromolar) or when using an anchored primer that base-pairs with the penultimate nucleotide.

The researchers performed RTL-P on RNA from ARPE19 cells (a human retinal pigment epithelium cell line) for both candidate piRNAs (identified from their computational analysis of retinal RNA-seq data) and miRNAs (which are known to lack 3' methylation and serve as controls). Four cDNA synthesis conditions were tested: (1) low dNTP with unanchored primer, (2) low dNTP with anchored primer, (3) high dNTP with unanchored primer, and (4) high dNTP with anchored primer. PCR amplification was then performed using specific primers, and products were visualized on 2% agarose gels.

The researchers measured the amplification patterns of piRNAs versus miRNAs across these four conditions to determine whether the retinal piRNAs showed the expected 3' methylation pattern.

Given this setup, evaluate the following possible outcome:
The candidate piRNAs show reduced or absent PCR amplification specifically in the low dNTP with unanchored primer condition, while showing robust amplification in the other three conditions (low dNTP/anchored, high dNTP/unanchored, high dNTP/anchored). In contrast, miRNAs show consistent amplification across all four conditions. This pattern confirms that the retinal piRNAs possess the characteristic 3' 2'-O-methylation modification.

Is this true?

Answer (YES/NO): YES